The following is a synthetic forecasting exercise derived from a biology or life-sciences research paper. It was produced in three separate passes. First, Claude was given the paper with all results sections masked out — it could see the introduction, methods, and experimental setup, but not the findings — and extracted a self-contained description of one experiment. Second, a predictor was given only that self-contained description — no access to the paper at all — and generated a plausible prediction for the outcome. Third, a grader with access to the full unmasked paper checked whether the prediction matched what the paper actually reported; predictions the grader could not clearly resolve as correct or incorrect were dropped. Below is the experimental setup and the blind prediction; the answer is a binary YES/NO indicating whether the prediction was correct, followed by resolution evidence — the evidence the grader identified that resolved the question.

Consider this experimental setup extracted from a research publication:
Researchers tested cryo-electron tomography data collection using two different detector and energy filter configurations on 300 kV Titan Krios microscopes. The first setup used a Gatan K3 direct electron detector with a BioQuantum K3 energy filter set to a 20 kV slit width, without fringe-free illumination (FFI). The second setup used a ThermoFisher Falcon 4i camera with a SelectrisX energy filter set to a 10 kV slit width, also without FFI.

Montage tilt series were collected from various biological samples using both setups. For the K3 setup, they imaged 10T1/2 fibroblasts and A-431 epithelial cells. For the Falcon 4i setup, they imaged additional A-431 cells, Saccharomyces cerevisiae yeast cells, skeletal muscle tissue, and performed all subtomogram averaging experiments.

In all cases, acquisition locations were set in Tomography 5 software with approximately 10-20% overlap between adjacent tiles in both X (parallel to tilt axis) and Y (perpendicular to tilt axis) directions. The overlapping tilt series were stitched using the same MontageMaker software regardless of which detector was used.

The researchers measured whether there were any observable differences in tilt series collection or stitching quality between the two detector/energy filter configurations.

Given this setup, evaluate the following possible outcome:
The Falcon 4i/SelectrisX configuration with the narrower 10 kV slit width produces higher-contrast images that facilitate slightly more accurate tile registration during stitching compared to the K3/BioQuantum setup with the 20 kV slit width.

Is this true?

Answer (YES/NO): NO